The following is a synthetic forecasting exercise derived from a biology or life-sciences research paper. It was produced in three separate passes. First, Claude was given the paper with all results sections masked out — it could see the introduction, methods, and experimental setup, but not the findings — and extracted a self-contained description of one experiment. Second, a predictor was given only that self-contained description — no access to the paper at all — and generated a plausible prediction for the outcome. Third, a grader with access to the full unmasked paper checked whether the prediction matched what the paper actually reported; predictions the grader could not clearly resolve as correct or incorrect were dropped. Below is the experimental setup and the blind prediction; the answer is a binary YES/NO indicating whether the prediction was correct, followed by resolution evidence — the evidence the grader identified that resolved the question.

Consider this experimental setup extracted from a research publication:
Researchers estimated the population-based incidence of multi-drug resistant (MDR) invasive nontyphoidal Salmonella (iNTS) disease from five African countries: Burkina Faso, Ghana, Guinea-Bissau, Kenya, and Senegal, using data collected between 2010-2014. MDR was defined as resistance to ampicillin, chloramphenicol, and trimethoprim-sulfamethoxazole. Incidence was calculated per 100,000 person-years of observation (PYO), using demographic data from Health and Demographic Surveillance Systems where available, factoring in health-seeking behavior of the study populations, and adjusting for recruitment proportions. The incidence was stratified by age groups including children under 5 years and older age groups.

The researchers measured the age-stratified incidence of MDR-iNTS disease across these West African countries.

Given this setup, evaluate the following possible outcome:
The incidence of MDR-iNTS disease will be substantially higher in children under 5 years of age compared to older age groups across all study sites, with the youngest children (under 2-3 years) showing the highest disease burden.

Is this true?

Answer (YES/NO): YES